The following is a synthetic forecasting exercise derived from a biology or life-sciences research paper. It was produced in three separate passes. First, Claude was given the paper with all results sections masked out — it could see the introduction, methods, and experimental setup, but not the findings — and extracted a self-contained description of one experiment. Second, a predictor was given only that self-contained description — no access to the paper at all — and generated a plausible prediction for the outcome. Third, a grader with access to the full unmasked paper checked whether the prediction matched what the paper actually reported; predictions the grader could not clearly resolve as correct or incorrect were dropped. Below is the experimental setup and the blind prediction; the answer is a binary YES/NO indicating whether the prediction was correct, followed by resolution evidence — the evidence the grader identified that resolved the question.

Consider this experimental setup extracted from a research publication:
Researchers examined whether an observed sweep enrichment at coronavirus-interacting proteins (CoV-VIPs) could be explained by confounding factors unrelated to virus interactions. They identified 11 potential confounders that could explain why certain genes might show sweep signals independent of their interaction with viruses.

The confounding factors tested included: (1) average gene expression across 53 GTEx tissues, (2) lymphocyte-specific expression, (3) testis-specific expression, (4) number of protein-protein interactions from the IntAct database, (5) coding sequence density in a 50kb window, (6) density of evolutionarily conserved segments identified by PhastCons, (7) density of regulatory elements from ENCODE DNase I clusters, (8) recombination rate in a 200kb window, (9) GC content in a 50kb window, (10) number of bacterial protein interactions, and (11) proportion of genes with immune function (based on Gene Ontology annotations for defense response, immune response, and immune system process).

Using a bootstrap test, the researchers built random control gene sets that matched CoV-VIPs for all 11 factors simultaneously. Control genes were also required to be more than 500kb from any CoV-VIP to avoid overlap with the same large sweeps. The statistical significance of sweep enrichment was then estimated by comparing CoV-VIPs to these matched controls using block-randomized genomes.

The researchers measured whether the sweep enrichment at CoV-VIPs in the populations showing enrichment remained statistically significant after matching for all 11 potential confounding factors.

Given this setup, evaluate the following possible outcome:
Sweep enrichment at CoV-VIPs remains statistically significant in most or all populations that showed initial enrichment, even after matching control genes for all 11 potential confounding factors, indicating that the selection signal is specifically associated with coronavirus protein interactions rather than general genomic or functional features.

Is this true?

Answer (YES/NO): YES